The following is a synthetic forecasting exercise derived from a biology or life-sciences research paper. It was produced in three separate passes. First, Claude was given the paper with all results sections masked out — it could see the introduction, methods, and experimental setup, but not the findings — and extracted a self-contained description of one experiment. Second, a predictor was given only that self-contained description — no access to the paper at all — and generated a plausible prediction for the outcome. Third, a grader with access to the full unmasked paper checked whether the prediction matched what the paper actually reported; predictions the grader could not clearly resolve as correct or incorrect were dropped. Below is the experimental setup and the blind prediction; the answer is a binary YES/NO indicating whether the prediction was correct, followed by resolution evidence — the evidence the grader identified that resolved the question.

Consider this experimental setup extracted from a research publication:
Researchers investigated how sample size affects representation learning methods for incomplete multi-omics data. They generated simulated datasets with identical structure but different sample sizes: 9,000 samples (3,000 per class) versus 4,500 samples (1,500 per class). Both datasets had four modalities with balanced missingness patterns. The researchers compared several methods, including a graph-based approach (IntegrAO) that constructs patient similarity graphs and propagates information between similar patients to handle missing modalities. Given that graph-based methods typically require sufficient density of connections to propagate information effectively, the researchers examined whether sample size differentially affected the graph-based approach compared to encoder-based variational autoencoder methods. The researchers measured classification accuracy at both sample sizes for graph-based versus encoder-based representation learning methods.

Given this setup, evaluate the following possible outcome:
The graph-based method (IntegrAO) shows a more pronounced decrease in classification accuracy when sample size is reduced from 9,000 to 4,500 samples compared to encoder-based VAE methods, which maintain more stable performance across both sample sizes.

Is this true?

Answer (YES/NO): NO